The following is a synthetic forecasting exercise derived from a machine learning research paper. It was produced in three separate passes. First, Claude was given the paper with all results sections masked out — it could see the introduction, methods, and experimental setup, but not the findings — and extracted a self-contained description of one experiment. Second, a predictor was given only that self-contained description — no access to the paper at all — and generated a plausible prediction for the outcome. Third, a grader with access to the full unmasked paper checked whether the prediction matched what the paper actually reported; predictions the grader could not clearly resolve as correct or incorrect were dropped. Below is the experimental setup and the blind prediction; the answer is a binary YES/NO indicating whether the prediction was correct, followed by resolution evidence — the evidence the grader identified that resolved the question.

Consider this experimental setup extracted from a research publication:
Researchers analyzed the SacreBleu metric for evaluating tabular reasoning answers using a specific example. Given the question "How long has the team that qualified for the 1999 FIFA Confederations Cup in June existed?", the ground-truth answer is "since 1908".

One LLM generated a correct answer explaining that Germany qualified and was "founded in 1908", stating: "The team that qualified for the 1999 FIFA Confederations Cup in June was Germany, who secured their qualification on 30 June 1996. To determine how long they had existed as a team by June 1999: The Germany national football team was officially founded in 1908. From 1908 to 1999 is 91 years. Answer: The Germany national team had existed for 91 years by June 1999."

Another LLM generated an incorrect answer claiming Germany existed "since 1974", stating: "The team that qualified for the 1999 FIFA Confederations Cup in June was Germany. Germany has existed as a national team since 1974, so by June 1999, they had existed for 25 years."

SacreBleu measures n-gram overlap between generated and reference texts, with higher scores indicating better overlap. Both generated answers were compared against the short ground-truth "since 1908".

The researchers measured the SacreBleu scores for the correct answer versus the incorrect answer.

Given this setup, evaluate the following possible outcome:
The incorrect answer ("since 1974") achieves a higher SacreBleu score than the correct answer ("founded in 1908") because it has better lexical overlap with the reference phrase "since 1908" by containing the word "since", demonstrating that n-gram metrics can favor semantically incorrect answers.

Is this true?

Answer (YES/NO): YES